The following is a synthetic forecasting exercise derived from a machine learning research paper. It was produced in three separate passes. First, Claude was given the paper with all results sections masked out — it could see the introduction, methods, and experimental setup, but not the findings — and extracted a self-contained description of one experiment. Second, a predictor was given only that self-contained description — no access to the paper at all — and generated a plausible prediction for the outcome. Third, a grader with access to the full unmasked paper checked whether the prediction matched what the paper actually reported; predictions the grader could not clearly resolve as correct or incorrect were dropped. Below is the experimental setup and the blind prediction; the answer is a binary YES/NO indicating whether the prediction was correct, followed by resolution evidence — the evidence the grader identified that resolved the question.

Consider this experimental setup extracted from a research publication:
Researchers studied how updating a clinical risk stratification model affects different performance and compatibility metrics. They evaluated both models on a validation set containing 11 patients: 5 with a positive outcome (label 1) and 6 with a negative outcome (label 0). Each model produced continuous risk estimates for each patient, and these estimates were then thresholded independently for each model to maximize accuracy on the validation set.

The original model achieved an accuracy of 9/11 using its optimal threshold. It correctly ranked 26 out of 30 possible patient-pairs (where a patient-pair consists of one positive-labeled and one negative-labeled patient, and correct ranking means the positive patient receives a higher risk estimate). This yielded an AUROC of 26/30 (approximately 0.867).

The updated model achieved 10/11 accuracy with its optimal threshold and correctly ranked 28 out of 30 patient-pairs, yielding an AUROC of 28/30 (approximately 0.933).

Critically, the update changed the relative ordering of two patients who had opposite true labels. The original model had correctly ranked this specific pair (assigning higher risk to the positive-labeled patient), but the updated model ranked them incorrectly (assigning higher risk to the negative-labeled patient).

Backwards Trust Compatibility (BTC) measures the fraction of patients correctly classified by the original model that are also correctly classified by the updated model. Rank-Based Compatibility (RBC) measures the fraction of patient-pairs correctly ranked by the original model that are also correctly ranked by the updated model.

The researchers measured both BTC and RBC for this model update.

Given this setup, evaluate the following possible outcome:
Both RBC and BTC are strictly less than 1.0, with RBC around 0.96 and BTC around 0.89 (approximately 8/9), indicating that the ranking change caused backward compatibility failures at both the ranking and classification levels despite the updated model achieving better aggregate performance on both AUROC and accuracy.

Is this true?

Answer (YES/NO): YES